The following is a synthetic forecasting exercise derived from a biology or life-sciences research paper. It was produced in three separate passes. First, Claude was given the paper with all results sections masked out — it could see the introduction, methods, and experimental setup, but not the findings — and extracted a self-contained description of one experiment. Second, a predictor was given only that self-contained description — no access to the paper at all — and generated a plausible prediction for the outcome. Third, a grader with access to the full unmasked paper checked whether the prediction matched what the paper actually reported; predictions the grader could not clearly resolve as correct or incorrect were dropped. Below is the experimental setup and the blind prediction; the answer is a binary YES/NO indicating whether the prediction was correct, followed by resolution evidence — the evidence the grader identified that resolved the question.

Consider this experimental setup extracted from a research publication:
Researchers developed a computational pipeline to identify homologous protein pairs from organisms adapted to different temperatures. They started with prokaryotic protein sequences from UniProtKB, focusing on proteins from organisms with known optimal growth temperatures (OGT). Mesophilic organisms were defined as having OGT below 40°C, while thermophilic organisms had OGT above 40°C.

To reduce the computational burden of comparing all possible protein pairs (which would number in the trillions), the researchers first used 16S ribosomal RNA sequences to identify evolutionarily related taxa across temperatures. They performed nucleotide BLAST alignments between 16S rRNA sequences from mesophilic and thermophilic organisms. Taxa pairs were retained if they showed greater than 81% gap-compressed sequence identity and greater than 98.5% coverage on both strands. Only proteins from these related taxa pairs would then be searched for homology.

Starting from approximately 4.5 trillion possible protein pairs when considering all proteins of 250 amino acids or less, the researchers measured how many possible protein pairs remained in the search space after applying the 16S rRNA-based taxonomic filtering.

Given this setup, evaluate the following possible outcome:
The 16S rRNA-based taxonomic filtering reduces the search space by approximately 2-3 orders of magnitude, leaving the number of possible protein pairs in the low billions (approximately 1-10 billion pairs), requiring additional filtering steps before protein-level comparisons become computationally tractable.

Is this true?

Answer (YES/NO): NO